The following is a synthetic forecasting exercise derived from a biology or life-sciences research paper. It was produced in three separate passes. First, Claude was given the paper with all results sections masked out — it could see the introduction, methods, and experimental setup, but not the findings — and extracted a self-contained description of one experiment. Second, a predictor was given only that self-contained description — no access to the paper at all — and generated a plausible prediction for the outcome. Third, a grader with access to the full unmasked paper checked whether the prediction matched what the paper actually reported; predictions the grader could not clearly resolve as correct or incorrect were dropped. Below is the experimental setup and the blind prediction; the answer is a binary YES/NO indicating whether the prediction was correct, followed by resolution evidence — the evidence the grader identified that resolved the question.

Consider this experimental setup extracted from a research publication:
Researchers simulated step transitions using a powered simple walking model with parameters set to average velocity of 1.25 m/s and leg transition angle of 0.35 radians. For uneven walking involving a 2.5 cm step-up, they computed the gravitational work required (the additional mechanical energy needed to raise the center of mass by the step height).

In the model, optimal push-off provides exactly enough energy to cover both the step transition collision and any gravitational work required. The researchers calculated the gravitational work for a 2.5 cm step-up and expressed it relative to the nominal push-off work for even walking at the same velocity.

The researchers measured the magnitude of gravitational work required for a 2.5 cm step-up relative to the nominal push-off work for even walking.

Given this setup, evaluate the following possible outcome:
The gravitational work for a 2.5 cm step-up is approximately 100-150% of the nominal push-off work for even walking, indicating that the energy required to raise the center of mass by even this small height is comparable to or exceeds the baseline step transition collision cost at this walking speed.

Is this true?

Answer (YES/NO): NO